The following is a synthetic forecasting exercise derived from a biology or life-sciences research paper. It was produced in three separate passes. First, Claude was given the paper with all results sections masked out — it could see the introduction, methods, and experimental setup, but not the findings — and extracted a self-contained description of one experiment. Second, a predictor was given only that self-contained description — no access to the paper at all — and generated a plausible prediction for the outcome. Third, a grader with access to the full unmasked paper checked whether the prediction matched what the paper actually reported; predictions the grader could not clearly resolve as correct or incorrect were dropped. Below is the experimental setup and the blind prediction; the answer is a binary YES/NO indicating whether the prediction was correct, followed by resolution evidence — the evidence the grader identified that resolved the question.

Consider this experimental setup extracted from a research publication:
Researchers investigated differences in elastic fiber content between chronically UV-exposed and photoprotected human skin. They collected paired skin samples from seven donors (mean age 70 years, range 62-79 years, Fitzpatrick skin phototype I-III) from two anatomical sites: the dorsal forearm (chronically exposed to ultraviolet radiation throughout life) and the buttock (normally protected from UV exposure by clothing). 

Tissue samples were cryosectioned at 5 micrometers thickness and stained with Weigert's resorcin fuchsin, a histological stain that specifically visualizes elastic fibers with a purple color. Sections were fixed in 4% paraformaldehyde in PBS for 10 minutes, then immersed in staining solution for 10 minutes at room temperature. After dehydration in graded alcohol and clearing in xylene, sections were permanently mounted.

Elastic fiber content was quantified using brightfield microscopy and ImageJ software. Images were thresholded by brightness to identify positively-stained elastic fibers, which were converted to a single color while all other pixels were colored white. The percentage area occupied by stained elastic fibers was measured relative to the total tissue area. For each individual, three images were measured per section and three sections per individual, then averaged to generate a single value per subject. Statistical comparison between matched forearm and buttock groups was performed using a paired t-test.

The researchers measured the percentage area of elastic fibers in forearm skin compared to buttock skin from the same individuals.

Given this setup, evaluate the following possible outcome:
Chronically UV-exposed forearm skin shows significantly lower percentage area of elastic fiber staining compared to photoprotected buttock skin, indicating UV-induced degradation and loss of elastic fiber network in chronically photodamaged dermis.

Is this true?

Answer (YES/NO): NO